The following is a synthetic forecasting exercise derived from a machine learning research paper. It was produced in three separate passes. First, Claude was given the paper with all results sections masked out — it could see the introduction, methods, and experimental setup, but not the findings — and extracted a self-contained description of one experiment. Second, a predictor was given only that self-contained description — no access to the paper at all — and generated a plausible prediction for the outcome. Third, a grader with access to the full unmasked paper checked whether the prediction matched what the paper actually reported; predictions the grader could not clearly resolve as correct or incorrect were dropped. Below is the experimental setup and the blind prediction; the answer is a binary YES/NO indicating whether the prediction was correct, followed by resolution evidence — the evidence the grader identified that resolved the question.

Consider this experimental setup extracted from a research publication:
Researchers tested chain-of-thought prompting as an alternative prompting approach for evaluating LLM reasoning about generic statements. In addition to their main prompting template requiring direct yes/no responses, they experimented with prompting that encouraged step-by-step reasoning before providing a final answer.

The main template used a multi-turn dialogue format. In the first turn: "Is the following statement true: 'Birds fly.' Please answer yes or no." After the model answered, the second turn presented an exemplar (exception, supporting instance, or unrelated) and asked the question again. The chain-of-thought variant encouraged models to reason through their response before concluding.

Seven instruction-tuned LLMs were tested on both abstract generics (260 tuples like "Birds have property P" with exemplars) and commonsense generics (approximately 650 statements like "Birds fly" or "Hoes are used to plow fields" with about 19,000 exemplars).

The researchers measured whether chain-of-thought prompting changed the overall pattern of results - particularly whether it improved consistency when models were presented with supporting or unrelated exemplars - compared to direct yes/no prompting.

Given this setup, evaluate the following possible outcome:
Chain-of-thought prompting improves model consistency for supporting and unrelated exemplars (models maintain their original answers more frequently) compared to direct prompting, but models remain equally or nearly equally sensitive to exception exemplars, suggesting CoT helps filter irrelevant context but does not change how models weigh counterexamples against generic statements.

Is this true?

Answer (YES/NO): NO